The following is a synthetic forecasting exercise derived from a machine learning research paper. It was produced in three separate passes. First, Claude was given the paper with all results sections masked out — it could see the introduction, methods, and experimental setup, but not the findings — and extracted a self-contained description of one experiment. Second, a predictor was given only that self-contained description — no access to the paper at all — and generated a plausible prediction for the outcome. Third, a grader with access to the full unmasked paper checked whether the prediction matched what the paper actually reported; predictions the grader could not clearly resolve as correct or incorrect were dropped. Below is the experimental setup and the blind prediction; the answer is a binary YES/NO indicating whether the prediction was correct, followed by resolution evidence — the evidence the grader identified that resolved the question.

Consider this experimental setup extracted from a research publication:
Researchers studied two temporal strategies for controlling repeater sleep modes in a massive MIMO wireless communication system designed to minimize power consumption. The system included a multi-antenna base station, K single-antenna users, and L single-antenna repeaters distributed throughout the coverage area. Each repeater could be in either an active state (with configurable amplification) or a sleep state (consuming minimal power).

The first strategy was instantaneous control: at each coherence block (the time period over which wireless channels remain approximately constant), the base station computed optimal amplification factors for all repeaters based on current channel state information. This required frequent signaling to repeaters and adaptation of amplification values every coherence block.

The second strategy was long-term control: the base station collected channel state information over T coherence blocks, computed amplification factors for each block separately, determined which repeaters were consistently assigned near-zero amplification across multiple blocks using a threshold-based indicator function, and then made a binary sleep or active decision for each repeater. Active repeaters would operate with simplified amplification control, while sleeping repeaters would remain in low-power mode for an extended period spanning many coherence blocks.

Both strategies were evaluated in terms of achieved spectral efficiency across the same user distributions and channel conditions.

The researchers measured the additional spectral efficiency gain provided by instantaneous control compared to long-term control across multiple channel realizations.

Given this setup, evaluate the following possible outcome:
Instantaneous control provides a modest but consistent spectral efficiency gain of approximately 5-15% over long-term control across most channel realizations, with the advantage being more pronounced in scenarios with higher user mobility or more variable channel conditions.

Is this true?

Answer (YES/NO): NO